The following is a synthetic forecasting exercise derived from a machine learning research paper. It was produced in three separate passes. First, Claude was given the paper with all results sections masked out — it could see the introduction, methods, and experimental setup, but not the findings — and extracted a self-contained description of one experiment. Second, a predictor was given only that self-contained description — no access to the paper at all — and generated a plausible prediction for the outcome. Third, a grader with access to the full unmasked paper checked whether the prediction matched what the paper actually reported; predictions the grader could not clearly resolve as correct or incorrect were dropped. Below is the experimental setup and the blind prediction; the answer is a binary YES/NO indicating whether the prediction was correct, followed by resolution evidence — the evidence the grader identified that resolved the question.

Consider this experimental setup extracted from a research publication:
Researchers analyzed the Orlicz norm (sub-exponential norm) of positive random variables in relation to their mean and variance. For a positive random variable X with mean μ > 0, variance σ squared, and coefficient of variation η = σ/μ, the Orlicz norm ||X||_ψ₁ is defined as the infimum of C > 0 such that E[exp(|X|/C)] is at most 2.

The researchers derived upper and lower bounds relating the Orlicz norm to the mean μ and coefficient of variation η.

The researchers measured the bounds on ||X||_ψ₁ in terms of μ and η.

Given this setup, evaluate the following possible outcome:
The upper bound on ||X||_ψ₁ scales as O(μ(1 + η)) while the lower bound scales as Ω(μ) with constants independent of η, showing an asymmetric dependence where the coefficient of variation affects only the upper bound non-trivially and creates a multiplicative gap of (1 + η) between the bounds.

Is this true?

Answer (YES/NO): NO